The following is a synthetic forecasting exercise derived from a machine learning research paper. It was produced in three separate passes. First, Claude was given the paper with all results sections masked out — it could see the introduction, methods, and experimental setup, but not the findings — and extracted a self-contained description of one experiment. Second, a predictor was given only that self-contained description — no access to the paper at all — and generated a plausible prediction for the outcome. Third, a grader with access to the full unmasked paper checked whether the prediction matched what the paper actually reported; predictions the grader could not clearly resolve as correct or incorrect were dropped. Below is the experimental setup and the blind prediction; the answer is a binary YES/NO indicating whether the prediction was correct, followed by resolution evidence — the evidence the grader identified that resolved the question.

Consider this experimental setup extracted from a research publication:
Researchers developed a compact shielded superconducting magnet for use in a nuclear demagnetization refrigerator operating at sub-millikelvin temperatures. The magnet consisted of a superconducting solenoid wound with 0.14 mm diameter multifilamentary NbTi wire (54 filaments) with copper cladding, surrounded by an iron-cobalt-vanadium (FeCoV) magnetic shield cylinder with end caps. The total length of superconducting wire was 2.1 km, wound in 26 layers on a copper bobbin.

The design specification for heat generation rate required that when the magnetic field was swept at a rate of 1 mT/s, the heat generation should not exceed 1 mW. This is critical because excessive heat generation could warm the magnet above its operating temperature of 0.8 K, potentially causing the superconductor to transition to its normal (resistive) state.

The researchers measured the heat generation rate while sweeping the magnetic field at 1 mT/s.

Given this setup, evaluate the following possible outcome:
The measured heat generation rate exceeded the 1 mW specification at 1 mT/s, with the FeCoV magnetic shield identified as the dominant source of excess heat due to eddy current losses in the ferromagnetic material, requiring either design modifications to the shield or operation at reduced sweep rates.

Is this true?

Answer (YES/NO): NO